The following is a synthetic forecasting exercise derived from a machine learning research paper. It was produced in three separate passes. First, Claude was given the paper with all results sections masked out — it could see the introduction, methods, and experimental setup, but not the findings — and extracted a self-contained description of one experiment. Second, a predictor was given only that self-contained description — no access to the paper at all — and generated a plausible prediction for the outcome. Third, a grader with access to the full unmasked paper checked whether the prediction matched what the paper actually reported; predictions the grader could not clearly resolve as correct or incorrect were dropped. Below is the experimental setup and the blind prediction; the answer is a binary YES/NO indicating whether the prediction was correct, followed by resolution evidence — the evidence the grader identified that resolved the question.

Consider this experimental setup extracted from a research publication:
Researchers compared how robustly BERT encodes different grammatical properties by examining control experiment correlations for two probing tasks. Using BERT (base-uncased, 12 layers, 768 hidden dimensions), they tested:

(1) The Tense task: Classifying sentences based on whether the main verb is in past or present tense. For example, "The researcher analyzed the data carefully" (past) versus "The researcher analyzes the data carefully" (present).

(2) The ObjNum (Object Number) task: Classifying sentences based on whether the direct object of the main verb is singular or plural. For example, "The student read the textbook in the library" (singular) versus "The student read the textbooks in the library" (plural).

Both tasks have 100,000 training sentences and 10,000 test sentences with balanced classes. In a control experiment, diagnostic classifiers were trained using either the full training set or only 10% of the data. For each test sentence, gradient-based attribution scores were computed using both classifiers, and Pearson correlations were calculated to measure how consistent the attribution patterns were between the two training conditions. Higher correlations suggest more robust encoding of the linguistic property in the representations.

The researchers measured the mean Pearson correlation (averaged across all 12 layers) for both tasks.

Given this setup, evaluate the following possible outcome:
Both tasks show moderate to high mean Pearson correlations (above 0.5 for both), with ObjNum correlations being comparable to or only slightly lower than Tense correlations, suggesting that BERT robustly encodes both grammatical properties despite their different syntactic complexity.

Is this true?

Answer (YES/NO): NO